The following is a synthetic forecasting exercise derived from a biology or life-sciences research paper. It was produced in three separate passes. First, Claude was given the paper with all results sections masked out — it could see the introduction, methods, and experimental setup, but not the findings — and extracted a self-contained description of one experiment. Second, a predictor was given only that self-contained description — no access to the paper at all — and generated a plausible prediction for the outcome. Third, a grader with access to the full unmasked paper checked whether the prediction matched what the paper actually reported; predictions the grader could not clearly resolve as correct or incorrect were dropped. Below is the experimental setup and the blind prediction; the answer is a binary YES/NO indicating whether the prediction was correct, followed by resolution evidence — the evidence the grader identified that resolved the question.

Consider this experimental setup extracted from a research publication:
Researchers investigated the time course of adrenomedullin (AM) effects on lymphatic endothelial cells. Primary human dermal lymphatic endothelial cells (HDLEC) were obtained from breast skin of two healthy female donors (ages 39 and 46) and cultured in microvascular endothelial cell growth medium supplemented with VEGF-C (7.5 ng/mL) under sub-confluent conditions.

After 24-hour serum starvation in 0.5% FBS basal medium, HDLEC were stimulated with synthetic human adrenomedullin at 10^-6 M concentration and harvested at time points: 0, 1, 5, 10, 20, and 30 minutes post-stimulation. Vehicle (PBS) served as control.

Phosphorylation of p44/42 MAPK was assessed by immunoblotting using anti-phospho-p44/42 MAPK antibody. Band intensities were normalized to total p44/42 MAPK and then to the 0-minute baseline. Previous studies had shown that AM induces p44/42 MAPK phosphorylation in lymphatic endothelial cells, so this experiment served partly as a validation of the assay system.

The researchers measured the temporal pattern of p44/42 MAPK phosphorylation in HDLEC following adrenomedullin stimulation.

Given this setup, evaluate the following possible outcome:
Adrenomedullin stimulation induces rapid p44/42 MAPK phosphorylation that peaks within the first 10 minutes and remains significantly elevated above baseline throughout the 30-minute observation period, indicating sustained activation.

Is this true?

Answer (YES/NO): NO